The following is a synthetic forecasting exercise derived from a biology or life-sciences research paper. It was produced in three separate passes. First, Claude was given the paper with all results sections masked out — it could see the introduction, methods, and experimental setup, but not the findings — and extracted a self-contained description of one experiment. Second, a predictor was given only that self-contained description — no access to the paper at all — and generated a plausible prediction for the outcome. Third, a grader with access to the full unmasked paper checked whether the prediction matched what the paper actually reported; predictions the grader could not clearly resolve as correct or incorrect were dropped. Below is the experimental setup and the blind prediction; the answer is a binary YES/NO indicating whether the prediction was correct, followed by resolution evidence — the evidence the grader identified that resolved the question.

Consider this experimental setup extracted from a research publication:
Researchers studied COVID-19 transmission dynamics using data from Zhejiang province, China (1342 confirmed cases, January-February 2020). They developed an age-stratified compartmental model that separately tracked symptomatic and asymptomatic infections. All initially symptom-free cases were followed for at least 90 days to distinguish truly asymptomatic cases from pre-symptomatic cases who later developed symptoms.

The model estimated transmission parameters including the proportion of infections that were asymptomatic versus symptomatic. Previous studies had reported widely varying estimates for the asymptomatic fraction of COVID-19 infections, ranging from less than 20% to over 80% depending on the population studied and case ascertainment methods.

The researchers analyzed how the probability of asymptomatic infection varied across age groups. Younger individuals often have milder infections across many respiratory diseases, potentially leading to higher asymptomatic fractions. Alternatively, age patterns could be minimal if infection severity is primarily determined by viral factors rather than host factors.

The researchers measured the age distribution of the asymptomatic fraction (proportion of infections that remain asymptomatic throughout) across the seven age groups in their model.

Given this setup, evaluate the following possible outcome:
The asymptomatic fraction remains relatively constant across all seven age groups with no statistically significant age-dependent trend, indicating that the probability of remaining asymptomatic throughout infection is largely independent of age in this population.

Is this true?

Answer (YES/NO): NO